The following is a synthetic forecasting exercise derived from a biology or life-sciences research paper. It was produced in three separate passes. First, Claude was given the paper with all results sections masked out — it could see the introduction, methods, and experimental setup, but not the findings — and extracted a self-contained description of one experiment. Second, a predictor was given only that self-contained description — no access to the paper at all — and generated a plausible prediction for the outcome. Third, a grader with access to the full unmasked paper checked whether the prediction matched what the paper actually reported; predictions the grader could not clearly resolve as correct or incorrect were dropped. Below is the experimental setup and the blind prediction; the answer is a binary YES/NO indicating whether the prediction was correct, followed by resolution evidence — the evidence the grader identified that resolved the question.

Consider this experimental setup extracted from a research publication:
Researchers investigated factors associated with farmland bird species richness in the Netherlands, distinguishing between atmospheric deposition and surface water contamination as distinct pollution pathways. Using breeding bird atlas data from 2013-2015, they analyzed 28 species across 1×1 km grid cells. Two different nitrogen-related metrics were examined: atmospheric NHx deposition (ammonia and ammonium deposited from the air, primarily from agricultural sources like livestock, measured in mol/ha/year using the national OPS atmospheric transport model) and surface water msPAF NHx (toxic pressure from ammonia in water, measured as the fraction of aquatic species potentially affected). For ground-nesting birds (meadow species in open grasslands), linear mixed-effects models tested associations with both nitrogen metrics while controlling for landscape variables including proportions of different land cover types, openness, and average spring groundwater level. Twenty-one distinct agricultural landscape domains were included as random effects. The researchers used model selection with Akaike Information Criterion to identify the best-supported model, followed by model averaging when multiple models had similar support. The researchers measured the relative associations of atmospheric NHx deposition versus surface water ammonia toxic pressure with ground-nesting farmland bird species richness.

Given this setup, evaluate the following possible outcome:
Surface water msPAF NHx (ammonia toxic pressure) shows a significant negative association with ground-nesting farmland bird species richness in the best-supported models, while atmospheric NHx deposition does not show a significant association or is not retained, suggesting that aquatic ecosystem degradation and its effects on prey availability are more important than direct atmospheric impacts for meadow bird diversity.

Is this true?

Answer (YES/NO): NO